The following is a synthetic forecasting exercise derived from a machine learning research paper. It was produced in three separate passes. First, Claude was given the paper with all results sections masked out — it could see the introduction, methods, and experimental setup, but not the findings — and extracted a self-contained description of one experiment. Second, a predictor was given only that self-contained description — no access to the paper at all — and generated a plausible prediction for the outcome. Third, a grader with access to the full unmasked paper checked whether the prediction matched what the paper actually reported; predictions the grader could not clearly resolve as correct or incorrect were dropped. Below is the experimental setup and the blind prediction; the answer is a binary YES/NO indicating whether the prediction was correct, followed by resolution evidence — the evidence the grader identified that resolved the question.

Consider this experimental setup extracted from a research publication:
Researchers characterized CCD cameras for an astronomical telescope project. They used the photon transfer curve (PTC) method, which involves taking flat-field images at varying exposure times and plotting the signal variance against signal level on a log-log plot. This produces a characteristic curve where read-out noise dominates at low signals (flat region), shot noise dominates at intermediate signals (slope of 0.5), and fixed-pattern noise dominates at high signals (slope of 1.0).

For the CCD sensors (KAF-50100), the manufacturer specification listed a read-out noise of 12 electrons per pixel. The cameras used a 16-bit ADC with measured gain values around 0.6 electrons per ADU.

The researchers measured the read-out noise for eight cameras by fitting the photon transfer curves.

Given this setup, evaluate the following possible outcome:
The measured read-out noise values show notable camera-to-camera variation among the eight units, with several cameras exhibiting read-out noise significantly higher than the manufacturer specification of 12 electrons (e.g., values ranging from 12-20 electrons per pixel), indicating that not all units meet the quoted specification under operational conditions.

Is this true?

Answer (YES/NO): NO